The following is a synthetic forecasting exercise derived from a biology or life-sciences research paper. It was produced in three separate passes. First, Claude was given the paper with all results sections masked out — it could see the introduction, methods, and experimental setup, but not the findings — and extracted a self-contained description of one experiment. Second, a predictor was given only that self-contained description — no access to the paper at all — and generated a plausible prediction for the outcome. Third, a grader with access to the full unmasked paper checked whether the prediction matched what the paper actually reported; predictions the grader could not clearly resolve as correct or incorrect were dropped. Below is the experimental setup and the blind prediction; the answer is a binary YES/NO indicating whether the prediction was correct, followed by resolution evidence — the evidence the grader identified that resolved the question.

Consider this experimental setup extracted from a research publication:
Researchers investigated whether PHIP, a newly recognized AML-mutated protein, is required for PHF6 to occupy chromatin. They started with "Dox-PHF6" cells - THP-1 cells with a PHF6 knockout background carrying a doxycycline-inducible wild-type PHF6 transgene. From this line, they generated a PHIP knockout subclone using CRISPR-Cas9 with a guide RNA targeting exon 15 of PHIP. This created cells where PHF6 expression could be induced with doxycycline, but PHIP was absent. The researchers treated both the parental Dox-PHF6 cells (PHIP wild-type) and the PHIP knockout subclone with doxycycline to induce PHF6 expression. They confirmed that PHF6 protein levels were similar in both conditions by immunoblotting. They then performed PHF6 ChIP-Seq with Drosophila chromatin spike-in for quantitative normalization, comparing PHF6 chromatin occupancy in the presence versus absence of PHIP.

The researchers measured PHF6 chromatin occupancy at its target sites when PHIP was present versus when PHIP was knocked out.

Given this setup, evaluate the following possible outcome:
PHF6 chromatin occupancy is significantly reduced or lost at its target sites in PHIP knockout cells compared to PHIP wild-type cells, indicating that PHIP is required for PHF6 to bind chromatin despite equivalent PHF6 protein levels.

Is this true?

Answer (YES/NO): YES